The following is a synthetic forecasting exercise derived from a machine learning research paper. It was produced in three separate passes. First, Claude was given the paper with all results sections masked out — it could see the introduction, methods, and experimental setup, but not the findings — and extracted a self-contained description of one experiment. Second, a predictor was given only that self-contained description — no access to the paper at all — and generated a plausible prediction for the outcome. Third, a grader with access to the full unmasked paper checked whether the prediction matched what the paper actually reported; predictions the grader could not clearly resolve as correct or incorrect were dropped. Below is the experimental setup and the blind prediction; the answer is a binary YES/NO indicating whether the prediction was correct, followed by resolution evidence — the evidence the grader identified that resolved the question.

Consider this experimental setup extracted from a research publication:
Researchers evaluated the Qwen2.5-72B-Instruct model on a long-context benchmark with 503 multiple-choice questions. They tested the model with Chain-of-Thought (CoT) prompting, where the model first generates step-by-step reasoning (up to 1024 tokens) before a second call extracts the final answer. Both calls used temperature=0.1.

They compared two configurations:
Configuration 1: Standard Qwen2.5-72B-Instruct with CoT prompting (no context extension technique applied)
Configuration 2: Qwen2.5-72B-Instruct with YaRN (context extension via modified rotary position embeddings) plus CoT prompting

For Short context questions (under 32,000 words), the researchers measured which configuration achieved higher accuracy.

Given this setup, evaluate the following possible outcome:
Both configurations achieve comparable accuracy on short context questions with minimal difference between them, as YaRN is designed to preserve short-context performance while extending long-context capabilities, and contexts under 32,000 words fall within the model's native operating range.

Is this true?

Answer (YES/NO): NO